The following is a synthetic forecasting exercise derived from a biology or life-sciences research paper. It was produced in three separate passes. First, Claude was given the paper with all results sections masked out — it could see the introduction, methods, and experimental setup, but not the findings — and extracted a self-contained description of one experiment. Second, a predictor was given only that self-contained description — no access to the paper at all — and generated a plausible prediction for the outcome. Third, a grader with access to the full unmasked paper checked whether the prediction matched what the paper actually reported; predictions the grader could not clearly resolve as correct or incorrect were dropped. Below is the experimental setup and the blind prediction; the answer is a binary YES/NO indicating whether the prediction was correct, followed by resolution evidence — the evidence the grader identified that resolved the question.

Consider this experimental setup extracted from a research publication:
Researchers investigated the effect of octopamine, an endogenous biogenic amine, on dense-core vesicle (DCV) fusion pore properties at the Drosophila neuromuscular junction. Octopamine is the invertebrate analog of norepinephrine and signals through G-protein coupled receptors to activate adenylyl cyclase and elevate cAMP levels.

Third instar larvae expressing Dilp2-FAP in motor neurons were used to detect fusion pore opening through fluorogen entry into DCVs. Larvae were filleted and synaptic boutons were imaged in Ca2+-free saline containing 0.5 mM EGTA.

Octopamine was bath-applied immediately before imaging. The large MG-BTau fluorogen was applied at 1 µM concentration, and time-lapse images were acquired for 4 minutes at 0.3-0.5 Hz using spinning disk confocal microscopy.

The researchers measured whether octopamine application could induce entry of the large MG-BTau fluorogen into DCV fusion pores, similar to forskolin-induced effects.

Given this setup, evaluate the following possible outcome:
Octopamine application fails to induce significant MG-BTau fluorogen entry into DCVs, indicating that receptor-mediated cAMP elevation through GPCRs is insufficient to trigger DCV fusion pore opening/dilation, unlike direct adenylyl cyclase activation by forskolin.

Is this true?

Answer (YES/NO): NO